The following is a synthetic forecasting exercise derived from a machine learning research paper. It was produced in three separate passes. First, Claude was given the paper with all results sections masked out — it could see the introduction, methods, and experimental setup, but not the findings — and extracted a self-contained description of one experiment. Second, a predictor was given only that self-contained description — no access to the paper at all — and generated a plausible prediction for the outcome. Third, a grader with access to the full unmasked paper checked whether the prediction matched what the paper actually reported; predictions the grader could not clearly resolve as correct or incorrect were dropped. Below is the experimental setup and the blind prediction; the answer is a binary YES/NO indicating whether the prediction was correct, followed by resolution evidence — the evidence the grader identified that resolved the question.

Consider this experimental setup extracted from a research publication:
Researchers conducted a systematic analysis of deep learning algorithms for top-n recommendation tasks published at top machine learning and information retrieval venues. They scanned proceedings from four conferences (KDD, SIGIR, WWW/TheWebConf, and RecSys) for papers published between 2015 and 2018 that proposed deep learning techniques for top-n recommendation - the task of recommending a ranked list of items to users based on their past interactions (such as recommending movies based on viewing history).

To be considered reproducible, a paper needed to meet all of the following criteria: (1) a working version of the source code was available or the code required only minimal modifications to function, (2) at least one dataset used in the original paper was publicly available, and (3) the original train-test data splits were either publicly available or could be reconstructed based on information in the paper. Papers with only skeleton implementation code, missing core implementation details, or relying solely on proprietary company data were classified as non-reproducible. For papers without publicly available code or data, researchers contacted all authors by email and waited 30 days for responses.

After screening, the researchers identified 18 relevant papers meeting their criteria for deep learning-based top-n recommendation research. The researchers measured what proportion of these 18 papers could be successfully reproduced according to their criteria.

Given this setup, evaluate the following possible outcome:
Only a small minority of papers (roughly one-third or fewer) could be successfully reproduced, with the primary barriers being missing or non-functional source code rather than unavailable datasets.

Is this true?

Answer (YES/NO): NO